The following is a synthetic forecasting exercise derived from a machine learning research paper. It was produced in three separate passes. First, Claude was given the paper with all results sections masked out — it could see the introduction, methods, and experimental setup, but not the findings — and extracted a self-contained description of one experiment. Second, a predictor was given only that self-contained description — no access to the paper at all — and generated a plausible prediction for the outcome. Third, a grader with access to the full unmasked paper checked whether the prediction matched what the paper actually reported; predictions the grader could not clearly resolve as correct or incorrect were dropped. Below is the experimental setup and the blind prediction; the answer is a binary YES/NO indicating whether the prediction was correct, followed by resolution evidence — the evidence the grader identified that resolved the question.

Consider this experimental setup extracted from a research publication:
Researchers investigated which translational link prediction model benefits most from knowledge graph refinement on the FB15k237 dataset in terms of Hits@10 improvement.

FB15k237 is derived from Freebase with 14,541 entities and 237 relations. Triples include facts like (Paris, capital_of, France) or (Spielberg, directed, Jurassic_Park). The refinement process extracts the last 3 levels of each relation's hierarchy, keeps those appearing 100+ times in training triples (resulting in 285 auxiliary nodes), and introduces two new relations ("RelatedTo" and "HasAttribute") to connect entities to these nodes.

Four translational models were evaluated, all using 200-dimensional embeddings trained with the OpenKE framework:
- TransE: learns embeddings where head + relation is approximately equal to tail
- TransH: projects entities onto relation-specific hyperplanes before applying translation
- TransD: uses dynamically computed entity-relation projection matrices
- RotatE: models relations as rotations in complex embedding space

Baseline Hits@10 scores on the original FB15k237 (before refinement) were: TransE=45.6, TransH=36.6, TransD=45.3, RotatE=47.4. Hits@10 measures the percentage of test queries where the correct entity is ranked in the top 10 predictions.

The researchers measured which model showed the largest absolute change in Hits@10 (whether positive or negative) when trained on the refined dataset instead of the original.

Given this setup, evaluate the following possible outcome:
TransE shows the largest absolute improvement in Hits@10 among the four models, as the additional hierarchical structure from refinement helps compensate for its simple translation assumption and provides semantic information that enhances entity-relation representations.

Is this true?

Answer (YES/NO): NO